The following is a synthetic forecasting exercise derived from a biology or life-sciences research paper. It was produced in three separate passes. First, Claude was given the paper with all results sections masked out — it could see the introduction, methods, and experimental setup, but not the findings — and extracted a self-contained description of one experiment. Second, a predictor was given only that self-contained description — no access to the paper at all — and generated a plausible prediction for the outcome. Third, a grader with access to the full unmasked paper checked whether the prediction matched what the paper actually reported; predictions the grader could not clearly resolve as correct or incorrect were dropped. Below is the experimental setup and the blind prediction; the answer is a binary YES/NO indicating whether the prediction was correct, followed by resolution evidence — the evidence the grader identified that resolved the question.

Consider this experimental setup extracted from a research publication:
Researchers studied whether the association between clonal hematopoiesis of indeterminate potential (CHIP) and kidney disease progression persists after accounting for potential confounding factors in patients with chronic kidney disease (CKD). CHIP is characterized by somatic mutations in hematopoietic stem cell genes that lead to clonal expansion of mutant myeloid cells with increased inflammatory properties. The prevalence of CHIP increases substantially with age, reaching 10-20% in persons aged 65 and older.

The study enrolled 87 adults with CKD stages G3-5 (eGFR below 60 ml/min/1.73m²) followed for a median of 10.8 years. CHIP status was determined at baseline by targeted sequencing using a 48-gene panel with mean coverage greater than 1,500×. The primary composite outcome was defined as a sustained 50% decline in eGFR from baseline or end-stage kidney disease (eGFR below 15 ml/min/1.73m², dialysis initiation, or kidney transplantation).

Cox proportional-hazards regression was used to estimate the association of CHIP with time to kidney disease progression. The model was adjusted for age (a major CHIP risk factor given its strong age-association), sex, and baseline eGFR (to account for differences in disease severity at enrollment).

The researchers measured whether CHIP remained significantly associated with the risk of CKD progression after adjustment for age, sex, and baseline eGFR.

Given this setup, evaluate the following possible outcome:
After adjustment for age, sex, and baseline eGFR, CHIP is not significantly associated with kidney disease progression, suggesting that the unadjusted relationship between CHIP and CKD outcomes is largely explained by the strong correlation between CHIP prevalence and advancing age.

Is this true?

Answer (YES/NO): NO